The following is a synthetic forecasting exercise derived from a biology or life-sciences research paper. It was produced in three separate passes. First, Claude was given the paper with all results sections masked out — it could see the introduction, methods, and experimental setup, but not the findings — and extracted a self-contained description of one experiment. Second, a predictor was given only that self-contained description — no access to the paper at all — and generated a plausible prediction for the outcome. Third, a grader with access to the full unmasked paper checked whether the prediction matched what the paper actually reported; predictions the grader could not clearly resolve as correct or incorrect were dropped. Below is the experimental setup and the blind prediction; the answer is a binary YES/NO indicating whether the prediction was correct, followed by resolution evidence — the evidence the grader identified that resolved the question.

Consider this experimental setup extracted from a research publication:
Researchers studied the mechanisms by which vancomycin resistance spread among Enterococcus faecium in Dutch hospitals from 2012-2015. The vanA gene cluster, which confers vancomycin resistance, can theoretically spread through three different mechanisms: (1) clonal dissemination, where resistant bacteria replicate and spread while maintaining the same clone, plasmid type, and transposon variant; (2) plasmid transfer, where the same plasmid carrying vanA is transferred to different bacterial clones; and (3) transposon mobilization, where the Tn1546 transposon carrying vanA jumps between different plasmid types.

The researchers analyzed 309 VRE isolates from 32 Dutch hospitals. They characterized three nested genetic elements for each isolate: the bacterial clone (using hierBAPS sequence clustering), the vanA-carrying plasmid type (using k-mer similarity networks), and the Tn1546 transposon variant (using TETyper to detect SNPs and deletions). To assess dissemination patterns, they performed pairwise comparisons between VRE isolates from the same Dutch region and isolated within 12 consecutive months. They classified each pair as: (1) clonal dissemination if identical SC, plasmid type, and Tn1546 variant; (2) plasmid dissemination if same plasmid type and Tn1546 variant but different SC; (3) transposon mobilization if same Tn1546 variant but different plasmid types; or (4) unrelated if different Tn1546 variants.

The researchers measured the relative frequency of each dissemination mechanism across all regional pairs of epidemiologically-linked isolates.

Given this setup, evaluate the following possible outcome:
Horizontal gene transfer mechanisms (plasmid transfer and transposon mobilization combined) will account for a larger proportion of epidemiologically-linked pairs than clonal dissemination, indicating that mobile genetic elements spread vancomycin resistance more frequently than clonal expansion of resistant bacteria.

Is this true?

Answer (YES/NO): NO